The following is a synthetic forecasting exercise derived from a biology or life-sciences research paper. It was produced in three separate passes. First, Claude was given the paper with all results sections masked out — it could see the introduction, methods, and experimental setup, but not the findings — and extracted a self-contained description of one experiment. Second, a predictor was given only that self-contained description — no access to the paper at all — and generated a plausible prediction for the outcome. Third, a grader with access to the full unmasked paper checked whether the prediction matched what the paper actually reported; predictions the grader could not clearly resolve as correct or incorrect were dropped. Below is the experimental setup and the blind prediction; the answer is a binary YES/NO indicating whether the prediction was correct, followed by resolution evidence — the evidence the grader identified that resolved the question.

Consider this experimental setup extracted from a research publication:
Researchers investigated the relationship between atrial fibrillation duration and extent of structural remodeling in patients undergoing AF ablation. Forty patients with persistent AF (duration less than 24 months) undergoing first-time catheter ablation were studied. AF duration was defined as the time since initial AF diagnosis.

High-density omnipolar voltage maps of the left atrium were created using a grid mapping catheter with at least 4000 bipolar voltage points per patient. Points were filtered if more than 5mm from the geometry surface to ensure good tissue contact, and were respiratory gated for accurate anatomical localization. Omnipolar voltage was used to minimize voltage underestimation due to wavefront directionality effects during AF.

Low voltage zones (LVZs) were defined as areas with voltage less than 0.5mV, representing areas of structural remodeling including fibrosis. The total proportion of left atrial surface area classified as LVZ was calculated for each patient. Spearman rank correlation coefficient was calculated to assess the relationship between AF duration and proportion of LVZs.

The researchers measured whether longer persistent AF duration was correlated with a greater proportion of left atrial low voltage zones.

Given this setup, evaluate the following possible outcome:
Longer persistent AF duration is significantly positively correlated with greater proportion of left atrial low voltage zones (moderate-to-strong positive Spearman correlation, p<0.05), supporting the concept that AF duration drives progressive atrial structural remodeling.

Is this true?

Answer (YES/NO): YES